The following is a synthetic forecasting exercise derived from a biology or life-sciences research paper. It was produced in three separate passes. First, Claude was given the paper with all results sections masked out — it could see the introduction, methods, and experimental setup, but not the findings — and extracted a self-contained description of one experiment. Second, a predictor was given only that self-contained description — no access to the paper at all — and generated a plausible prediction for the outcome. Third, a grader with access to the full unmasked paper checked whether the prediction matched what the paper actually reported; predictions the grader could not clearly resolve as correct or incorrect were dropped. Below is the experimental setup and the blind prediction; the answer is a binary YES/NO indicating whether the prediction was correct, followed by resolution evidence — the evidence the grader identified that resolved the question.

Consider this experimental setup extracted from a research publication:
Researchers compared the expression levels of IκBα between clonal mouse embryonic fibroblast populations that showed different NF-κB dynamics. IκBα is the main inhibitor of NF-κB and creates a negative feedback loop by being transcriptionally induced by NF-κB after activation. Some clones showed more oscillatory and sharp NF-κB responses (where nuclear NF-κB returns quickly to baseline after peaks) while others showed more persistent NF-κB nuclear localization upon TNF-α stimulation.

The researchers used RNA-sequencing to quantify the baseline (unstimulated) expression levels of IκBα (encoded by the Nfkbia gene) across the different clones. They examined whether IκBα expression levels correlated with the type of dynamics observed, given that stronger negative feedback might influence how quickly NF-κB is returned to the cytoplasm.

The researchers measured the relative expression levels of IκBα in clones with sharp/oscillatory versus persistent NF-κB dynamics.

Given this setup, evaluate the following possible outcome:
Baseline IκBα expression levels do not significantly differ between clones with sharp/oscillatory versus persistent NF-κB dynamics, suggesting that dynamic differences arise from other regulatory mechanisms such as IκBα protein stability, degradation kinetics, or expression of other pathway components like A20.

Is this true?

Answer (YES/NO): NO